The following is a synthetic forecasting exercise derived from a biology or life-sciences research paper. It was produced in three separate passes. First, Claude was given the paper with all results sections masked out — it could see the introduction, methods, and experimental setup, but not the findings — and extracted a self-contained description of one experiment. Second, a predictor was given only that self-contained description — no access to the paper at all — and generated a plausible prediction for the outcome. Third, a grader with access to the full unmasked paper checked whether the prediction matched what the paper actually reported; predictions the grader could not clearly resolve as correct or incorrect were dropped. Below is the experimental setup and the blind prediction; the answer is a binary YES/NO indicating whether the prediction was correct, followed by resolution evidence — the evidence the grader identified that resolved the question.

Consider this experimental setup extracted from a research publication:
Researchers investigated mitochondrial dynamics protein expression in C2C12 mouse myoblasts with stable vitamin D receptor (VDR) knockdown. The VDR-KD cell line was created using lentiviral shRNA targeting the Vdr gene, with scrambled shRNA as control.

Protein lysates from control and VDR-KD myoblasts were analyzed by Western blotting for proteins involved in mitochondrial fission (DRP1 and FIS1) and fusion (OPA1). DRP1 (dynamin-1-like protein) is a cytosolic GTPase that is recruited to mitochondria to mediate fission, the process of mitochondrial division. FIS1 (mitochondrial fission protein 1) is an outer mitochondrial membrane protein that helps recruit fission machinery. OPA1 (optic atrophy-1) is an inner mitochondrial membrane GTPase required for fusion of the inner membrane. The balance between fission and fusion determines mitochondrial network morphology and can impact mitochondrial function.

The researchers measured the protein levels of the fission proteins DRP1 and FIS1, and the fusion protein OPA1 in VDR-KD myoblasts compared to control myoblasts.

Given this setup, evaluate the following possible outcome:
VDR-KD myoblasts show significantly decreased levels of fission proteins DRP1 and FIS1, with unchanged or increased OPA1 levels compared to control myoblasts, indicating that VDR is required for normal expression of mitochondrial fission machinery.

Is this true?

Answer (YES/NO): NO